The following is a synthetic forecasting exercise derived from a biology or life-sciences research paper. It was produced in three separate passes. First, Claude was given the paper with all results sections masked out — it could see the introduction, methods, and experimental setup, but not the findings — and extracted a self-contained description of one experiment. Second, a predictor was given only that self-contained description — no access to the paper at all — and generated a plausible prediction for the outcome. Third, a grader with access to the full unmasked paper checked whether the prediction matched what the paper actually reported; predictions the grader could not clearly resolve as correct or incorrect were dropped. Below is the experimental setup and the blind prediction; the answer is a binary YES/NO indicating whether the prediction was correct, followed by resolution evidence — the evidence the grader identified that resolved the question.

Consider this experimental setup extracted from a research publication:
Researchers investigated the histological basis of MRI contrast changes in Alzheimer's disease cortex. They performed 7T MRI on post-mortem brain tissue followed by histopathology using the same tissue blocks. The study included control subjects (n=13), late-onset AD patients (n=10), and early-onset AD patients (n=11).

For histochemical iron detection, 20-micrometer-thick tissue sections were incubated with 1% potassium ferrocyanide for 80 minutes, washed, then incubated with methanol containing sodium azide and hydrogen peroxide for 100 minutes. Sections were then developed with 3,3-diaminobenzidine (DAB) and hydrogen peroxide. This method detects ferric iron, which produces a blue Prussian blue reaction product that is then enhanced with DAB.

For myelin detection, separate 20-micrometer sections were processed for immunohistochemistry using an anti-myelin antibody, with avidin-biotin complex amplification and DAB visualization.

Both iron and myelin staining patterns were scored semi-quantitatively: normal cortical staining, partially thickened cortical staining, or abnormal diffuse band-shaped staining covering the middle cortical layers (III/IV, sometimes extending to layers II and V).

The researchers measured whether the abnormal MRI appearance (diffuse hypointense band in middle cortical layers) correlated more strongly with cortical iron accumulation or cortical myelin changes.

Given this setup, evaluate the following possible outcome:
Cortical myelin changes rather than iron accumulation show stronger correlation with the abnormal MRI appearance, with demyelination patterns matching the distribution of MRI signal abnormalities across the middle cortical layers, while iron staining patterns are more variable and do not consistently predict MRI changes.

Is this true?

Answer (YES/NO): NO